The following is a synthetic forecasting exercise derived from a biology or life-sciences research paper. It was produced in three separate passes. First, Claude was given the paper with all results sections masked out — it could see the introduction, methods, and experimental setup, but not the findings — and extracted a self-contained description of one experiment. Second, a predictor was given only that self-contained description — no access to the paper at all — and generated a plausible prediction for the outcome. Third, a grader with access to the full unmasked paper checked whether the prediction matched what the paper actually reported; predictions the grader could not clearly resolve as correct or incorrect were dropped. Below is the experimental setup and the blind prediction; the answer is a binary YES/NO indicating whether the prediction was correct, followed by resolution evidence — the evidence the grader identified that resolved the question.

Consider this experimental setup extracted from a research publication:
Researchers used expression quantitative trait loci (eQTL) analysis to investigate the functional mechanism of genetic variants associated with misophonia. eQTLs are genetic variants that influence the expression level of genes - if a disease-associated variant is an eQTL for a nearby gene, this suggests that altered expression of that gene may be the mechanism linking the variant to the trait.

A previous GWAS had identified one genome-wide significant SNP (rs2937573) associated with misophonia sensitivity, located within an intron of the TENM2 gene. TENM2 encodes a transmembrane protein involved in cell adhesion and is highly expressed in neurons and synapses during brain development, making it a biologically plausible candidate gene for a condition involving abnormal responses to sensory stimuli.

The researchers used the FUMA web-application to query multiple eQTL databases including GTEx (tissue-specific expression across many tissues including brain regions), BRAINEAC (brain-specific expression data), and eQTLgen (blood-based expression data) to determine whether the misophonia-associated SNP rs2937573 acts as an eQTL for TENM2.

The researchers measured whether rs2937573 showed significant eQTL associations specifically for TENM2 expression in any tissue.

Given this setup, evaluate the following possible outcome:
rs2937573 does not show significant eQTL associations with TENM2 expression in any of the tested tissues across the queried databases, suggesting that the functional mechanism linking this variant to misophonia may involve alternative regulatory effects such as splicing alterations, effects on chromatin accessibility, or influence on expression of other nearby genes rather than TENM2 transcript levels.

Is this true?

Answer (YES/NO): YES